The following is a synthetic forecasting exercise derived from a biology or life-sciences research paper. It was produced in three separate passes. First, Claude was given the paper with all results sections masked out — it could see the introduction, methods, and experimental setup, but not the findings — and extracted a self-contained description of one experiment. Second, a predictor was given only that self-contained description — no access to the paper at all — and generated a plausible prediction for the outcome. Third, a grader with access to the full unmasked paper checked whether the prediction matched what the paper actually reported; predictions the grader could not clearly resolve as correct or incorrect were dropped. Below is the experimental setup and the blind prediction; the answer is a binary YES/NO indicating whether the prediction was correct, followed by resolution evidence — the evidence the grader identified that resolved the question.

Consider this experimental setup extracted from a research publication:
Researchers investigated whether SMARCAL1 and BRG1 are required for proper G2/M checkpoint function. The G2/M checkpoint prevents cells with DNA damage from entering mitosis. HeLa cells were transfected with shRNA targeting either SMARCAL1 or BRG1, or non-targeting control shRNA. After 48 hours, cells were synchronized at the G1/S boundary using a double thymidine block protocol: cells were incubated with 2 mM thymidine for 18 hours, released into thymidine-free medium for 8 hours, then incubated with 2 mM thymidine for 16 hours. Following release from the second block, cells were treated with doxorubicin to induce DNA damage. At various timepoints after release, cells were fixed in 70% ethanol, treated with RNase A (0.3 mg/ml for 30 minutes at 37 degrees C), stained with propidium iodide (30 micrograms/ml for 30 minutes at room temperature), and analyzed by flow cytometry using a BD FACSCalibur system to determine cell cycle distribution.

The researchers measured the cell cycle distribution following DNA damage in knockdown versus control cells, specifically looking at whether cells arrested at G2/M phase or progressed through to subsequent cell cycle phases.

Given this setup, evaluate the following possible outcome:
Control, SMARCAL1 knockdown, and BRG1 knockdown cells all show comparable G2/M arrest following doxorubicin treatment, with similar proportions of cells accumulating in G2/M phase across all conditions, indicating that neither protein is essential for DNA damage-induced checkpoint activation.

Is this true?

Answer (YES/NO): NO